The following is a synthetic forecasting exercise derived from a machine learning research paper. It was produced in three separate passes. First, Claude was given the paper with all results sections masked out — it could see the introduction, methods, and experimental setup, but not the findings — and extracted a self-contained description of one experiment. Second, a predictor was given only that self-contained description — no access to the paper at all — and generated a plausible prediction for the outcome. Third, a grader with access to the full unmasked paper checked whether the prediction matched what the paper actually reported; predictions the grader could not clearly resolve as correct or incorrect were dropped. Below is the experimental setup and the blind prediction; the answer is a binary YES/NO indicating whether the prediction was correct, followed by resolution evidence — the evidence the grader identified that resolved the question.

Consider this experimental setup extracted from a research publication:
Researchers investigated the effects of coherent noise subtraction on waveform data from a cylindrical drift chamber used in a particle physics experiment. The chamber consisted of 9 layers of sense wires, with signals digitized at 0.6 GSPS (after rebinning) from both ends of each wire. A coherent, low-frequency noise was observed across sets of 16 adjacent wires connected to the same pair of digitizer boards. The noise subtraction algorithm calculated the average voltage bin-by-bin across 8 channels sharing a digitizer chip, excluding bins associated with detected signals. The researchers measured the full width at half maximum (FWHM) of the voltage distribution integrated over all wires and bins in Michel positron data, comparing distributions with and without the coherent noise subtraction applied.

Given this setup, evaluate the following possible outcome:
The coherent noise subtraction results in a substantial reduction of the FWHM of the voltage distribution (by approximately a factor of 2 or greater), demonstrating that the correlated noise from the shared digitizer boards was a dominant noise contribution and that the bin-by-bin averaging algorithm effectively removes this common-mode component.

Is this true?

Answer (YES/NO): NO